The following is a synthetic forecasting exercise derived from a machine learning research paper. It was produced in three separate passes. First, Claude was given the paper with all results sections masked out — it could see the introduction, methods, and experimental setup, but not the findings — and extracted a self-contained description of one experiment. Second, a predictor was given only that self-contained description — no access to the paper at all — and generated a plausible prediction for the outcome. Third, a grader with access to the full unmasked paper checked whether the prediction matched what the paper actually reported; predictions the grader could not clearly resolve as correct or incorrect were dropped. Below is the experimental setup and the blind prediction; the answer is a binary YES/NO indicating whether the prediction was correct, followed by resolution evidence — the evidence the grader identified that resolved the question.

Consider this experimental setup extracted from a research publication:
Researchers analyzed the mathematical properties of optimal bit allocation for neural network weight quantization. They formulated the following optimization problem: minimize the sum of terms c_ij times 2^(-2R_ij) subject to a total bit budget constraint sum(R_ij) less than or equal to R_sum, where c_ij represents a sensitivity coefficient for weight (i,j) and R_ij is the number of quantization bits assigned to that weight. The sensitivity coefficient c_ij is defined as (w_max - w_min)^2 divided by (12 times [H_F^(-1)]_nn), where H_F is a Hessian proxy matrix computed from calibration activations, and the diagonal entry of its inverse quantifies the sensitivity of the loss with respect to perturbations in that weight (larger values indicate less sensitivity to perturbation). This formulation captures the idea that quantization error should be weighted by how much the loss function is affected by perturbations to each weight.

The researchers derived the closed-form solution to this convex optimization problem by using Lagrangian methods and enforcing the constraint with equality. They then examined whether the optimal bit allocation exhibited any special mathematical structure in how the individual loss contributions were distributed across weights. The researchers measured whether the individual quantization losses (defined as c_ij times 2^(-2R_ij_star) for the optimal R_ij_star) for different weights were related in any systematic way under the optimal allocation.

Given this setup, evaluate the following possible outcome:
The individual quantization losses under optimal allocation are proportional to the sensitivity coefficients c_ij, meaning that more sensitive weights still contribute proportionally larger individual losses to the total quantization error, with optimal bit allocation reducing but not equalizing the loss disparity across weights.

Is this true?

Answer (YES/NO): NO